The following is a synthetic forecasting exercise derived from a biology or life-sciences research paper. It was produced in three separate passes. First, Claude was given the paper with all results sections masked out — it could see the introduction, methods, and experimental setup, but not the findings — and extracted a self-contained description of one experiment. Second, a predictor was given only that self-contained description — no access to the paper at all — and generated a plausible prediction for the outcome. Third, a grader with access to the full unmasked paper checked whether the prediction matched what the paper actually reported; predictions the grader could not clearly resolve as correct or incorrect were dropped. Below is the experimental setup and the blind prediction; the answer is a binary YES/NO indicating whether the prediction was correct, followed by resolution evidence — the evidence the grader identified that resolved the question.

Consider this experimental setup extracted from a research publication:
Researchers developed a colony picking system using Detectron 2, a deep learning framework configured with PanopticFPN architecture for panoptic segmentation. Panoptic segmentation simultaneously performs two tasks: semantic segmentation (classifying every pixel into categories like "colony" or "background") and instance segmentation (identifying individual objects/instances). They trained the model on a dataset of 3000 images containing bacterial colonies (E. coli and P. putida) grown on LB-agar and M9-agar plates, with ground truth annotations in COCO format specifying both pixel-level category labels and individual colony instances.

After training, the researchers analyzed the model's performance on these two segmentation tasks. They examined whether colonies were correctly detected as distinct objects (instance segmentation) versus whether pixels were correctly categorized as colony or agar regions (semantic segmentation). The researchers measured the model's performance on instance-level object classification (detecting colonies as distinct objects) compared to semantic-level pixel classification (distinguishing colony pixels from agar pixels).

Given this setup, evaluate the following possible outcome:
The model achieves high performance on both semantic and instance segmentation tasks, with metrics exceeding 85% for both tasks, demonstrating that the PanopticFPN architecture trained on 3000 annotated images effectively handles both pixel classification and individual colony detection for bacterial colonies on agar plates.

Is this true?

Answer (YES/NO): NO